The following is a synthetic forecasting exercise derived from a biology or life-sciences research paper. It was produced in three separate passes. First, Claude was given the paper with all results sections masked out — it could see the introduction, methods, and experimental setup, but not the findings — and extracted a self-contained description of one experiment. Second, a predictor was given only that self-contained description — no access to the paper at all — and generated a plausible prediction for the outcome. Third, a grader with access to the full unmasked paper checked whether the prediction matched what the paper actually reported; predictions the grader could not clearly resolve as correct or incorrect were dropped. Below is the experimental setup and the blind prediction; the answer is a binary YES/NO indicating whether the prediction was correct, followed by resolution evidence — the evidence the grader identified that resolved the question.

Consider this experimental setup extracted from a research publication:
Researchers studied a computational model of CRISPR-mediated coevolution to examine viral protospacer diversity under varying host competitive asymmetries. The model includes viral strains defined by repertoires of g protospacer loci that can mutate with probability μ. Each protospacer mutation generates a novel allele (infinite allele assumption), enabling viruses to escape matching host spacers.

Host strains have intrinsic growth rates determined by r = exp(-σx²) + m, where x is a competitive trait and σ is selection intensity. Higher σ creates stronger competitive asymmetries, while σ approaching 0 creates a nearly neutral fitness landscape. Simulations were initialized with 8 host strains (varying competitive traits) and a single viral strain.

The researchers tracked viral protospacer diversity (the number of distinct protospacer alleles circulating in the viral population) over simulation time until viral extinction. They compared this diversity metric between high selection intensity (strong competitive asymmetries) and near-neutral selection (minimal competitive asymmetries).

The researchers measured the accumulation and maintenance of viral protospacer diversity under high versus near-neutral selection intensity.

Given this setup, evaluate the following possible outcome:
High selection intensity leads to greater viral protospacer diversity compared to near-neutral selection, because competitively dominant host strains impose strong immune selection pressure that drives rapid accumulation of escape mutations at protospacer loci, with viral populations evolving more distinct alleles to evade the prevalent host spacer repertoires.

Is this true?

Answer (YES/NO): YES